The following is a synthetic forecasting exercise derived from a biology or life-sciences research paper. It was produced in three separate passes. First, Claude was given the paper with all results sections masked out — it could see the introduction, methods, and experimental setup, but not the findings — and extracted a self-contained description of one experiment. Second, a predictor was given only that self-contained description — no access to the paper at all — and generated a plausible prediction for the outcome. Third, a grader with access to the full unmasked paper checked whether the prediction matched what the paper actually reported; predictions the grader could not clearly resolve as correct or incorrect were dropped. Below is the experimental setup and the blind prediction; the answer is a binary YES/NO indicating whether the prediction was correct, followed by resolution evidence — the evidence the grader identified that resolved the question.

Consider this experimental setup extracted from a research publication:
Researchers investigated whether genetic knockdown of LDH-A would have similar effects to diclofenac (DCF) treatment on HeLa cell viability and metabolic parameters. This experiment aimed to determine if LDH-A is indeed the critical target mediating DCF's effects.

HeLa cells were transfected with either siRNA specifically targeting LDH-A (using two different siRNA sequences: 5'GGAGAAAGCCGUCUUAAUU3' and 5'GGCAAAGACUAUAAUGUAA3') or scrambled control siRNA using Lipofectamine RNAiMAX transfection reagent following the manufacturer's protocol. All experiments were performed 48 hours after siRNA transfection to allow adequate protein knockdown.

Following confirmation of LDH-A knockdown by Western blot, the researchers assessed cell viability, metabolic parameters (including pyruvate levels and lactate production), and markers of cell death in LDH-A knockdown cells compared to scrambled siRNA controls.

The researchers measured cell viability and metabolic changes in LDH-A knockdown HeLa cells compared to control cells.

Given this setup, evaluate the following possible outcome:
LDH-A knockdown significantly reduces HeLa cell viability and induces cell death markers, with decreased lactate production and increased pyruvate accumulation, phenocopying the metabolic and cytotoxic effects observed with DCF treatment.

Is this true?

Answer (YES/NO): YES